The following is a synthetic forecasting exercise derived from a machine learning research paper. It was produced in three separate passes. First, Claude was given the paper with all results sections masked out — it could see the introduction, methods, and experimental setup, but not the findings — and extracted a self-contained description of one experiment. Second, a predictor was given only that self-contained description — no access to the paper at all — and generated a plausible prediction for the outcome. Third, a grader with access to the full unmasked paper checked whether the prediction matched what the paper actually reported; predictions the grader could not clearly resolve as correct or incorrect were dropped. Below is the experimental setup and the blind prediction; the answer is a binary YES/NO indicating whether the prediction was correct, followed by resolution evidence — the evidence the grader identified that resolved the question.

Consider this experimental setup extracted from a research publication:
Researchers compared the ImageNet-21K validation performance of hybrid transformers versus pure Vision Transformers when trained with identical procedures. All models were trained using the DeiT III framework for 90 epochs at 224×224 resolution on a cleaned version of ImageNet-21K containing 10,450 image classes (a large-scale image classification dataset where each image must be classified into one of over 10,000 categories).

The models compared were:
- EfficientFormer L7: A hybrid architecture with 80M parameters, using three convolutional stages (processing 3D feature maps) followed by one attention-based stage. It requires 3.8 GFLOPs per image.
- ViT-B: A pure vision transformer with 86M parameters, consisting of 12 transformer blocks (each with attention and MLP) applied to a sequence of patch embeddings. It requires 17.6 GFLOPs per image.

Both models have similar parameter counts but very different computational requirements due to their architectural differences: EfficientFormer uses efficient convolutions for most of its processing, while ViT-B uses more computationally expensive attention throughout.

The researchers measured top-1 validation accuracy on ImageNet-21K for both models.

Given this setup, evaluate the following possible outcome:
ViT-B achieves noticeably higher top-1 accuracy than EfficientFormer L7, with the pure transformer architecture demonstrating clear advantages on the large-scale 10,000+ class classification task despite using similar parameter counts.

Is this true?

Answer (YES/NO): NO